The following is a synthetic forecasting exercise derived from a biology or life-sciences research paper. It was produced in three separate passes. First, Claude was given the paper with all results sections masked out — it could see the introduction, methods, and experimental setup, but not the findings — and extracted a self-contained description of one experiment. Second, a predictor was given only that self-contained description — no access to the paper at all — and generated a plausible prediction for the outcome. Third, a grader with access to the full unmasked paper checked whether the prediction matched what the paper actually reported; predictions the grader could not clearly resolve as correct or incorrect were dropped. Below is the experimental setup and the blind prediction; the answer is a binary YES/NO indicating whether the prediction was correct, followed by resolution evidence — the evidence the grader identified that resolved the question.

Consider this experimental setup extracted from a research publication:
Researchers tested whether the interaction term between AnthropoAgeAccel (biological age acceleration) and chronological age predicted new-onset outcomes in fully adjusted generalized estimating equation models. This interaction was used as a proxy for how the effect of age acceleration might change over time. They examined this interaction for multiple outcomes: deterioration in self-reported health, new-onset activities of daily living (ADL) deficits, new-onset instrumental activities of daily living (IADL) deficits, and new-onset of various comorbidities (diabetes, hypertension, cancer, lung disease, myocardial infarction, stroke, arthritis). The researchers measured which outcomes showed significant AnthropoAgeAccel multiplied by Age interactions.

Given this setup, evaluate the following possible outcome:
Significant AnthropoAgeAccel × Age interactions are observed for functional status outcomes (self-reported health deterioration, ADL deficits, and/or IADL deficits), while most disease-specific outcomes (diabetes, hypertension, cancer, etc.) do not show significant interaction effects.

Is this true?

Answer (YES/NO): YES